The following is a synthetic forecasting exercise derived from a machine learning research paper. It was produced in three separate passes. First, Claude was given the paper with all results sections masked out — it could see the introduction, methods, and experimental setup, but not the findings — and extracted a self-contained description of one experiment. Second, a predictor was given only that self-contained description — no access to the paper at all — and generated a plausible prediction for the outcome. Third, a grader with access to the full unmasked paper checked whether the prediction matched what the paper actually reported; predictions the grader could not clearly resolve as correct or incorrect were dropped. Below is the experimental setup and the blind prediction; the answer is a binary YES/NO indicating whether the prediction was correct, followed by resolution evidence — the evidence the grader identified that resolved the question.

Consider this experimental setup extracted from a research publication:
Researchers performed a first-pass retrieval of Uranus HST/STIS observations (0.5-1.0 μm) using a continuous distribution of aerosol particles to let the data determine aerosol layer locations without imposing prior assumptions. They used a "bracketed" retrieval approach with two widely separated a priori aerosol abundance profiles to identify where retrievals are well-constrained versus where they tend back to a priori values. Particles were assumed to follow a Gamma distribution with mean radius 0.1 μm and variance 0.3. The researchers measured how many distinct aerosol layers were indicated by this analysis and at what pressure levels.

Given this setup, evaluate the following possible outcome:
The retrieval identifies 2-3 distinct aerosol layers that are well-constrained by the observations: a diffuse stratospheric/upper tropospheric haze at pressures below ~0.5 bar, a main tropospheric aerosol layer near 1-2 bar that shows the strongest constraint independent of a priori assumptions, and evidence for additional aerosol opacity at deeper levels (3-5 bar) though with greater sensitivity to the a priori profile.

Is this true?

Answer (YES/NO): NO